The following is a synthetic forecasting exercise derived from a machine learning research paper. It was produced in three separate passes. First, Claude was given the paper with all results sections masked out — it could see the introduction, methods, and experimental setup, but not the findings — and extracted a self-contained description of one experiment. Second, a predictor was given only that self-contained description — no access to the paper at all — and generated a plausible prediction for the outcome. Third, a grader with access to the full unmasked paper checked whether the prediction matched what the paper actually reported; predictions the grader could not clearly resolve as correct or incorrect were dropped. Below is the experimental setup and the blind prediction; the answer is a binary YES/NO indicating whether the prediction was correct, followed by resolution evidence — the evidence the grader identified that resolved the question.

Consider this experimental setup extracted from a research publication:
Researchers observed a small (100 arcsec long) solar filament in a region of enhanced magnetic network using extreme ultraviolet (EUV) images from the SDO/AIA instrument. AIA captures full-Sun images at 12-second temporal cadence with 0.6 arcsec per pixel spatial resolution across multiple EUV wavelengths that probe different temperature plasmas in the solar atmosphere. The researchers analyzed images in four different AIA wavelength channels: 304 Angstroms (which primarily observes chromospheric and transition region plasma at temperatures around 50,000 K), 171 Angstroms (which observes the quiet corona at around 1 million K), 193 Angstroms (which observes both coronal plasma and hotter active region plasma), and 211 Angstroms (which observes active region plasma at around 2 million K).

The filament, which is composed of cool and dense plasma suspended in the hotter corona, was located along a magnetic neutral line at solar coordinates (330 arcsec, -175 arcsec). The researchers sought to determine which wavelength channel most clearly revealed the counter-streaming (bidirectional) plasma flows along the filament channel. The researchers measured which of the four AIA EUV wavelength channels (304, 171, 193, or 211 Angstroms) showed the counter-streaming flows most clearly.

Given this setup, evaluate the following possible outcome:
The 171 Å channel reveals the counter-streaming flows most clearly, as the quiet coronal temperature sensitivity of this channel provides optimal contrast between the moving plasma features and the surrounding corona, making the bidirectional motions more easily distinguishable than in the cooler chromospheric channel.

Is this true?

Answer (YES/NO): YES